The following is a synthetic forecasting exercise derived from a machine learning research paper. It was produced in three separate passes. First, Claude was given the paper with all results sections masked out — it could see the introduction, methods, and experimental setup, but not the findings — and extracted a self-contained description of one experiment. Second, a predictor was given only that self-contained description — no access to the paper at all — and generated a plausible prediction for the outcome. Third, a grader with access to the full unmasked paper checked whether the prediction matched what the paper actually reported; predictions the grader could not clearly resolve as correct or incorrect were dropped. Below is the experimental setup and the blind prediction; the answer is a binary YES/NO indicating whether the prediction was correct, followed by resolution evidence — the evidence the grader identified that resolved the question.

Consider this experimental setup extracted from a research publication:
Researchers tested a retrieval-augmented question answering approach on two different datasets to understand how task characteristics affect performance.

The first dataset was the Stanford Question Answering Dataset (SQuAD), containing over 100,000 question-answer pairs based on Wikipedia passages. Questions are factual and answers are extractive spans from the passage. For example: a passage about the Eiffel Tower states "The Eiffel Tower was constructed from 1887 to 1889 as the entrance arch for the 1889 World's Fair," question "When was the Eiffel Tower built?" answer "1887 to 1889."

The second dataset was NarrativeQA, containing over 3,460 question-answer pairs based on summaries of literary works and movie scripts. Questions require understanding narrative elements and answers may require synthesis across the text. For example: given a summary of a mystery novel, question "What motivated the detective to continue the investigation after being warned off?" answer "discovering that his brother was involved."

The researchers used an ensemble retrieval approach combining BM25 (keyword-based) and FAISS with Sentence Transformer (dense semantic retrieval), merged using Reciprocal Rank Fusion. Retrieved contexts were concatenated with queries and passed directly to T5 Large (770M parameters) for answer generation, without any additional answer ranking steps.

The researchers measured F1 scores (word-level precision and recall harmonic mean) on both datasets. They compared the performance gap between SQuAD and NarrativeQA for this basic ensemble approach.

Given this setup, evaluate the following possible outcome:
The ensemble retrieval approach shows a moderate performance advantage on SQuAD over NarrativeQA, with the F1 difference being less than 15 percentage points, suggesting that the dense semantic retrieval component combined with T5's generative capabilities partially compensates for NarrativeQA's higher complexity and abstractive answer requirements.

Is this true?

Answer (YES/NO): NO